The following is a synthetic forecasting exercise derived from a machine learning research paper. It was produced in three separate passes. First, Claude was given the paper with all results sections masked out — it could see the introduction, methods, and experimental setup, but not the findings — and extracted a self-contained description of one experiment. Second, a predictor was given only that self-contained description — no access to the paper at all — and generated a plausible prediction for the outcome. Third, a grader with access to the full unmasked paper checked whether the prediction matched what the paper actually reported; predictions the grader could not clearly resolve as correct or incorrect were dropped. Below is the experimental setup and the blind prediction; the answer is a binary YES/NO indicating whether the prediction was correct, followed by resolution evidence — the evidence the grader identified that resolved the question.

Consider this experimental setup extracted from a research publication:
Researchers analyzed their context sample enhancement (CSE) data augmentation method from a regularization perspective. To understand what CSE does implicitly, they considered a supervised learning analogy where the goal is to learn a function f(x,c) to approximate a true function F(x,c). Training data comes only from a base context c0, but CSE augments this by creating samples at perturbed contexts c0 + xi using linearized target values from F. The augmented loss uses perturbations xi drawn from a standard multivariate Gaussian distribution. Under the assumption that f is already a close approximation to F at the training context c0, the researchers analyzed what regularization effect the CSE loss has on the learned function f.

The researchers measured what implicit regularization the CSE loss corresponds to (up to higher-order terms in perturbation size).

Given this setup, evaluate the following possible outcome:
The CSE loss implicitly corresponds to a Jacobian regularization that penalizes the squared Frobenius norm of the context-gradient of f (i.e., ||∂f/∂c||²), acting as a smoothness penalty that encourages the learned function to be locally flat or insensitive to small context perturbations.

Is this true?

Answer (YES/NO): NO